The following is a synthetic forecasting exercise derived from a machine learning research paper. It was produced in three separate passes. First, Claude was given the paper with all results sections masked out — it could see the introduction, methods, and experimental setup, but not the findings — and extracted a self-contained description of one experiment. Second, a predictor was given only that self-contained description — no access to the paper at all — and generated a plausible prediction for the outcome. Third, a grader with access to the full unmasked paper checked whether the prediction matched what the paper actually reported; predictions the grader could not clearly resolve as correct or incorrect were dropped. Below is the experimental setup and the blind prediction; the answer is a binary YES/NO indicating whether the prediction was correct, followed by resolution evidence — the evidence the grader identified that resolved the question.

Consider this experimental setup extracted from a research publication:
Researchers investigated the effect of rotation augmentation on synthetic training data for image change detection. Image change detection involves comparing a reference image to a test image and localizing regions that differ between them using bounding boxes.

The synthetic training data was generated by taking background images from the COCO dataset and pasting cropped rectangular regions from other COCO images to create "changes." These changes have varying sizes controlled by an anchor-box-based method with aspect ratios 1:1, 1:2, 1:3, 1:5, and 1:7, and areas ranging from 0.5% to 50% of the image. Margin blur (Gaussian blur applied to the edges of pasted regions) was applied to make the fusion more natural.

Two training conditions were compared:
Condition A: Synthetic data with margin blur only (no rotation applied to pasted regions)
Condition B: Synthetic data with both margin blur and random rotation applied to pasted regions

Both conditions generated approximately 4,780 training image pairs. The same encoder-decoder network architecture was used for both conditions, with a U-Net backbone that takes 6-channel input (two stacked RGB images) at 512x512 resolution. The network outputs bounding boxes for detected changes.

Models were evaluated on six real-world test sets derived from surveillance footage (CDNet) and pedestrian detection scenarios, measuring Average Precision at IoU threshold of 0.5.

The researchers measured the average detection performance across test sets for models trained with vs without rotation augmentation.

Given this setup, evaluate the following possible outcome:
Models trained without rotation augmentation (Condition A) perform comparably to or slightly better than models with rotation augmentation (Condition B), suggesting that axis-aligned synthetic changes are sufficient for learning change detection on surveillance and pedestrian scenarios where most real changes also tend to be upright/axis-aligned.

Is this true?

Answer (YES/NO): NO